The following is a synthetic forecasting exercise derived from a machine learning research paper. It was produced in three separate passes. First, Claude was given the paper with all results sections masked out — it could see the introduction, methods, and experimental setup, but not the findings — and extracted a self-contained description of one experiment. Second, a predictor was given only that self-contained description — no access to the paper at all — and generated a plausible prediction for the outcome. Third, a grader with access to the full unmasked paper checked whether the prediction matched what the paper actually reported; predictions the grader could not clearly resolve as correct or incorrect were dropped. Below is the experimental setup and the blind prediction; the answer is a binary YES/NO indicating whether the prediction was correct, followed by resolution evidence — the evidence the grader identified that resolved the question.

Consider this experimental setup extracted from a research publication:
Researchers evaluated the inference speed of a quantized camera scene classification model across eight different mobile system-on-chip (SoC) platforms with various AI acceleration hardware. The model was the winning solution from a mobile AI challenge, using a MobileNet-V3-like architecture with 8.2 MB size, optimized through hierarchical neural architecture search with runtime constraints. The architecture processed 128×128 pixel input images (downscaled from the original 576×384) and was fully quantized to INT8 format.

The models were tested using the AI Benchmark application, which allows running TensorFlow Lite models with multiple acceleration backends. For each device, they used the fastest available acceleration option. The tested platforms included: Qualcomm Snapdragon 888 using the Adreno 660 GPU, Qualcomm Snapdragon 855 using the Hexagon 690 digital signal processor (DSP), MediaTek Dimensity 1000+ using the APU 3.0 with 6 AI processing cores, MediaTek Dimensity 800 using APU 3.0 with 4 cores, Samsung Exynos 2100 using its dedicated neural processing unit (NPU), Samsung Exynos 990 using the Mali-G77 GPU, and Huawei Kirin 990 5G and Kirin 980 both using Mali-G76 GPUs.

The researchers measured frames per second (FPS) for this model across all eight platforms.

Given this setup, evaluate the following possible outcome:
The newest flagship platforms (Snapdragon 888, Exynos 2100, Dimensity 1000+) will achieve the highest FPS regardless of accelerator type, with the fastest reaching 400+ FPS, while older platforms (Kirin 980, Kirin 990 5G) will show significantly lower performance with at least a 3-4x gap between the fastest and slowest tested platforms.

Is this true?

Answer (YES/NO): NO